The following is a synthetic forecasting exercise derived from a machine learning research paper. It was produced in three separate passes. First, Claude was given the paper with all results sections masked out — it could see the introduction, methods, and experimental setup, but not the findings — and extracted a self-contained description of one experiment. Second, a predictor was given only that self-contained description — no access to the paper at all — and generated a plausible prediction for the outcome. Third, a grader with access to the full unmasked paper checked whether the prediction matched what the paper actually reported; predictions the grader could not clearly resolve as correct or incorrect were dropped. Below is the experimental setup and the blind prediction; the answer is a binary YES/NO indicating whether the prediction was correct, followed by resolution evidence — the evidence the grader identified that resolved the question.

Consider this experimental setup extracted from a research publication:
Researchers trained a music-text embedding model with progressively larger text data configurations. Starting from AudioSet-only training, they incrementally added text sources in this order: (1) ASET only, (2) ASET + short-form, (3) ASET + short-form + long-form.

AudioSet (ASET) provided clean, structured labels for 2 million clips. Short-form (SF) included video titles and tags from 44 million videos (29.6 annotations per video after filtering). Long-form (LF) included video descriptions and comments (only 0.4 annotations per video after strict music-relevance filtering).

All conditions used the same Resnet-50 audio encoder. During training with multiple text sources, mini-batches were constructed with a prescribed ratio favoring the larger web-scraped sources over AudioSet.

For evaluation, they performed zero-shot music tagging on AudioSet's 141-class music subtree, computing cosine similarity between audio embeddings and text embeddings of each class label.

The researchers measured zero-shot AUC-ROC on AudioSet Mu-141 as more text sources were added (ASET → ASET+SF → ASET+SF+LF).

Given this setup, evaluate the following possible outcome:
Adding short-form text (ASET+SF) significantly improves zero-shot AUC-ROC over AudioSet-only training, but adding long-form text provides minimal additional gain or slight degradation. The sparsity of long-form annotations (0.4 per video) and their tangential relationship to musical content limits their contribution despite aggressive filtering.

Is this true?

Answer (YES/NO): NO